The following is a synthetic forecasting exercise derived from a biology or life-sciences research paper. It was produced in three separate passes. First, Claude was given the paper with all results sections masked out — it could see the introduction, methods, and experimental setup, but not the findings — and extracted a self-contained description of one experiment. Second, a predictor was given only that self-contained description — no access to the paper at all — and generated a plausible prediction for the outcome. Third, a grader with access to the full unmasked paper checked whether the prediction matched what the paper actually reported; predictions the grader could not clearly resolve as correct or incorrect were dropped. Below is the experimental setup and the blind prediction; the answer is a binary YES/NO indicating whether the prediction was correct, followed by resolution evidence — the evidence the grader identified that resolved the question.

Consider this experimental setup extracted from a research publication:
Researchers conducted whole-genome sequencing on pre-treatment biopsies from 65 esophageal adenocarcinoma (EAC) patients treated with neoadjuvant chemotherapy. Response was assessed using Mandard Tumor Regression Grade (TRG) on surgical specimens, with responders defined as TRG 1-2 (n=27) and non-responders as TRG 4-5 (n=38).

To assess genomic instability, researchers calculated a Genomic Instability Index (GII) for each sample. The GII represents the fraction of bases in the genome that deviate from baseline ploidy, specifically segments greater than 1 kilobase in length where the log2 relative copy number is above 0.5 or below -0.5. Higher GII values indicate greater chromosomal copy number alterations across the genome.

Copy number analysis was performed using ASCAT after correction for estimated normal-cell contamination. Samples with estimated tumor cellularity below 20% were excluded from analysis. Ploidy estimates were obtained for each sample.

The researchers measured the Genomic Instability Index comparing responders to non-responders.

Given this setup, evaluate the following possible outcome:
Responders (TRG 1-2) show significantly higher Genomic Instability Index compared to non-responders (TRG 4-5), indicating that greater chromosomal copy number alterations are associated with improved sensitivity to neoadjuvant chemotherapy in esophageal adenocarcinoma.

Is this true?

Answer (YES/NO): NO